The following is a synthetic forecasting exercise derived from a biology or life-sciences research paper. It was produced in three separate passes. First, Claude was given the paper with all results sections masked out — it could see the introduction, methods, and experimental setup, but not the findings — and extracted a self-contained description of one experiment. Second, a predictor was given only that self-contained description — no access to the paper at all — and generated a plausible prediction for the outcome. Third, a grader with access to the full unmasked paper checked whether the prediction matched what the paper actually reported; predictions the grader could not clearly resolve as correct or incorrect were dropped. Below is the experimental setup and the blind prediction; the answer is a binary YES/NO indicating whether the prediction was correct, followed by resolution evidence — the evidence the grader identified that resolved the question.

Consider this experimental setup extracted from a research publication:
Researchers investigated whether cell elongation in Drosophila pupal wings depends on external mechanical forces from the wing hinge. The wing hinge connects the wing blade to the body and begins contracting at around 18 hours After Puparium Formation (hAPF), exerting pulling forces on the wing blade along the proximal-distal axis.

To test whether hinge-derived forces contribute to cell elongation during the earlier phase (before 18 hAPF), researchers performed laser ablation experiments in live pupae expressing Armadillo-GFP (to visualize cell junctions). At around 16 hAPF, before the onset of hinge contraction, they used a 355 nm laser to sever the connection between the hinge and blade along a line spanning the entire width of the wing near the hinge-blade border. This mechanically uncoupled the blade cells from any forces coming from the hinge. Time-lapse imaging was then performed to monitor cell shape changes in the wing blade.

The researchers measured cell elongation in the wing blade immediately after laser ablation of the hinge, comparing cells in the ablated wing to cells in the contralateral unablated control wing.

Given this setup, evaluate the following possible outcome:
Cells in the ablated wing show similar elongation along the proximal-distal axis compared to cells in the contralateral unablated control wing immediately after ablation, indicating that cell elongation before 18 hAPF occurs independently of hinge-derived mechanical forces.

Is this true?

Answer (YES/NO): YES